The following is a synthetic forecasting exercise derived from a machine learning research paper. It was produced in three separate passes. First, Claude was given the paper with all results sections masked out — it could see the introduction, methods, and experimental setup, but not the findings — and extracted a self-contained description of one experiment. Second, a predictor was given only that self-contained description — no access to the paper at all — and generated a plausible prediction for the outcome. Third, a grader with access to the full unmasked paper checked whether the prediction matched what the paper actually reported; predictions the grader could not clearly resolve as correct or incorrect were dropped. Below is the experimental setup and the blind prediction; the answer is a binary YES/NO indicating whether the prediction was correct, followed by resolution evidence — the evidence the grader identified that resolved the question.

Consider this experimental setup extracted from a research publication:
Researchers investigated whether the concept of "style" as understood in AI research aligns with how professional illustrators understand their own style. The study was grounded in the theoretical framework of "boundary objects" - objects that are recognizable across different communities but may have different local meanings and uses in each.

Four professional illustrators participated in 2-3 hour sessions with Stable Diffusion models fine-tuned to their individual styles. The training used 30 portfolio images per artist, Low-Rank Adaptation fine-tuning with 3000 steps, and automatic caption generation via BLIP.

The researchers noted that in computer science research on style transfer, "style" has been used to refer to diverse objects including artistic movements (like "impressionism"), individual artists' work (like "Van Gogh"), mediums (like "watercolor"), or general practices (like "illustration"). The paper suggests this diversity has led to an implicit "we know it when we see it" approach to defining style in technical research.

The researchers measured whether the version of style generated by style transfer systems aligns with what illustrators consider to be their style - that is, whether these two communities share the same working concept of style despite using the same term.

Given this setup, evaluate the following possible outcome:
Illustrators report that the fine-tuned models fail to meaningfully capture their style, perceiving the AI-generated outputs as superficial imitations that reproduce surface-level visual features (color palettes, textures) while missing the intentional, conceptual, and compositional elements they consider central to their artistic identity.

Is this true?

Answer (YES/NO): YES